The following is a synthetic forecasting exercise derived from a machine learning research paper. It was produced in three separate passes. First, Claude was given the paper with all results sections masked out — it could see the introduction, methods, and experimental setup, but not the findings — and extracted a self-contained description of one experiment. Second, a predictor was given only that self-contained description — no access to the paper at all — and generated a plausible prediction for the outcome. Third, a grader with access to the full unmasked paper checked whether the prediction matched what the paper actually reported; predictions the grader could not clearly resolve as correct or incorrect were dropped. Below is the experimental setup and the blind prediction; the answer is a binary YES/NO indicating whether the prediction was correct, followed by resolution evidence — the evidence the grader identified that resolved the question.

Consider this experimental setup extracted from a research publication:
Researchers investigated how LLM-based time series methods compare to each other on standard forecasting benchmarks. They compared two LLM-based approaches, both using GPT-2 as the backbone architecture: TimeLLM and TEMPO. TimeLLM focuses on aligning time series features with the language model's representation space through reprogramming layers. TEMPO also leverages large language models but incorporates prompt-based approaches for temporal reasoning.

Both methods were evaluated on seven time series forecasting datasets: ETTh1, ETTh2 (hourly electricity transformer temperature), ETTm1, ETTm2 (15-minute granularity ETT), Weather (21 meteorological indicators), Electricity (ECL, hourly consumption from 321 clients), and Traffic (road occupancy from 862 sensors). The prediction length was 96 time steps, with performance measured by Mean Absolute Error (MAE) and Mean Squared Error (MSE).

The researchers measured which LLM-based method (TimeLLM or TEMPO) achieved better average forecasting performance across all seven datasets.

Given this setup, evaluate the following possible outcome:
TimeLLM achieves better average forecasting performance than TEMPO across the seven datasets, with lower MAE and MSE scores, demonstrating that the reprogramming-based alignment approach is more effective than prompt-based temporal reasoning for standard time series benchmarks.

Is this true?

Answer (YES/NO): YES